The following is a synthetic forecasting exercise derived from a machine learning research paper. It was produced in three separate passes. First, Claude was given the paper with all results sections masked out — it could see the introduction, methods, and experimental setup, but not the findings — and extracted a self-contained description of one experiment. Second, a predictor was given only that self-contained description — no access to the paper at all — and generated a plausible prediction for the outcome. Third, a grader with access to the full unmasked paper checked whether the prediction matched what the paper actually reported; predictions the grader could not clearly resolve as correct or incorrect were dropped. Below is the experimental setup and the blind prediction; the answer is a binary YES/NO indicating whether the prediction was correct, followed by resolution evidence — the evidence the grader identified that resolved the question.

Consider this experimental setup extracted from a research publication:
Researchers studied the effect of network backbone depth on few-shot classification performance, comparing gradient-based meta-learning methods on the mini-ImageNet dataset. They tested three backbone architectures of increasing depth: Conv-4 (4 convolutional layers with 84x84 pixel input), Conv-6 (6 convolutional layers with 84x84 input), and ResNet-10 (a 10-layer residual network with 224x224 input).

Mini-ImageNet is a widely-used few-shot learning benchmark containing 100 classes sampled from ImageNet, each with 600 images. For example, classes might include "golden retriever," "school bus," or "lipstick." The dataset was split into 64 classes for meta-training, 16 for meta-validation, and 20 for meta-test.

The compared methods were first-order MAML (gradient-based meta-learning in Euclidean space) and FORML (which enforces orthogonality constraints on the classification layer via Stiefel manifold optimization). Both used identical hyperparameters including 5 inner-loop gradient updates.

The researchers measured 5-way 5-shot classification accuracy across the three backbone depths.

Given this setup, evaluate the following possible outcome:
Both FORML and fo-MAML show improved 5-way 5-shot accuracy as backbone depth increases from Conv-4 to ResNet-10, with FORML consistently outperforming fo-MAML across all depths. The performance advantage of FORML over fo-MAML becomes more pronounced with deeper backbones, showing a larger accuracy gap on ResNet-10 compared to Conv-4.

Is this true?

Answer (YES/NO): NO